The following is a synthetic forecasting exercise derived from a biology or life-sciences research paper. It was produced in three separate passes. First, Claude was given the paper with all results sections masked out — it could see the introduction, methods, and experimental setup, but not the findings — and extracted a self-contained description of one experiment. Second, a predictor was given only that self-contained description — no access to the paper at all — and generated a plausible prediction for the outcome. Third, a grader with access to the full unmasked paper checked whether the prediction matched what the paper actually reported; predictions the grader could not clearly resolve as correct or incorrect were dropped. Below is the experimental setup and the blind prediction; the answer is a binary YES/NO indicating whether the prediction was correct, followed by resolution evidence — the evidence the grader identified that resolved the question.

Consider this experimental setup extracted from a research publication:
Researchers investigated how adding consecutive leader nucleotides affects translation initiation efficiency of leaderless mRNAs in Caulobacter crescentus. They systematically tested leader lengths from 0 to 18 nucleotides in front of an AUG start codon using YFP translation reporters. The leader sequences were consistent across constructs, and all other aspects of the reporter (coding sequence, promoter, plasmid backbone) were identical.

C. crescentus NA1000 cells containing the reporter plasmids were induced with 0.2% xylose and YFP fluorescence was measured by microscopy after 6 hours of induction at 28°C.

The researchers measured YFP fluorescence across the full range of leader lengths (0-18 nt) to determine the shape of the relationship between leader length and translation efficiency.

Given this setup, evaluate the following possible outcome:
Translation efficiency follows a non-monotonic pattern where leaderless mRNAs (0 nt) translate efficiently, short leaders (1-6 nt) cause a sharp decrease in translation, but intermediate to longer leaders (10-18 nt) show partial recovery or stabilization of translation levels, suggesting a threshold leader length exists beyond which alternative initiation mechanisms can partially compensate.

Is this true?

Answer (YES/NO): NO